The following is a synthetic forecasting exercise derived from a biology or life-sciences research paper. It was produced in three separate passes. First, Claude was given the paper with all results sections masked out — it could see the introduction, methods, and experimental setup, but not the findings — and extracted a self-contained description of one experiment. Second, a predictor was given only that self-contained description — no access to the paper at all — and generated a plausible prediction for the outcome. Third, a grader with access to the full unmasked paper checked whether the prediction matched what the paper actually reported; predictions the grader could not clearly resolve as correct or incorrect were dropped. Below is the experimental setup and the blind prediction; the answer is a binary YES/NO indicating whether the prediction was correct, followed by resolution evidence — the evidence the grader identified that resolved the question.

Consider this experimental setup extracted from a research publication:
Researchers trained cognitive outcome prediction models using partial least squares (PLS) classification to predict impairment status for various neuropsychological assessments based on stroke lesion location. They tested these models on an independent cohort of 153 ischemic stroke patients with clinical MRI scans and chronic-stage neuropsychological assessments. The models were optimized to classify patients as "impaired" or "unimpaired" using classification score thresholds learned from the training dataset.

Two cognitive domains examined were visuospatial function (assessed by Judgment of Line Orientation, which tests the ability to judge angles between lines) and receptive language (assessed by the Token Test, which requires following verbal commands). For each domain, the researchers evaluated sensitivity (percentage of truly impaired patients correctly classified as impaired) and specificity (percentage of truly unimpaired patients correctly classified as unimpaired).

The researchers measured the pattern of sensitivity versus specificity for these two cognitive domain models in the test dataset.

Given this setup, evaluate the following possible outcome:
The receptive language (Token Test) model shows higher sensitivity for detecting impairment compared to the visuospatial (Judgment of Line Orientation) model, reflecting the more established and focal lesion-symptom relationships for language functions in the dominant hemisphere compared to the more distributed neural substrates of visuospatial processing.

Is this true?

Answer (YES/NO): NO